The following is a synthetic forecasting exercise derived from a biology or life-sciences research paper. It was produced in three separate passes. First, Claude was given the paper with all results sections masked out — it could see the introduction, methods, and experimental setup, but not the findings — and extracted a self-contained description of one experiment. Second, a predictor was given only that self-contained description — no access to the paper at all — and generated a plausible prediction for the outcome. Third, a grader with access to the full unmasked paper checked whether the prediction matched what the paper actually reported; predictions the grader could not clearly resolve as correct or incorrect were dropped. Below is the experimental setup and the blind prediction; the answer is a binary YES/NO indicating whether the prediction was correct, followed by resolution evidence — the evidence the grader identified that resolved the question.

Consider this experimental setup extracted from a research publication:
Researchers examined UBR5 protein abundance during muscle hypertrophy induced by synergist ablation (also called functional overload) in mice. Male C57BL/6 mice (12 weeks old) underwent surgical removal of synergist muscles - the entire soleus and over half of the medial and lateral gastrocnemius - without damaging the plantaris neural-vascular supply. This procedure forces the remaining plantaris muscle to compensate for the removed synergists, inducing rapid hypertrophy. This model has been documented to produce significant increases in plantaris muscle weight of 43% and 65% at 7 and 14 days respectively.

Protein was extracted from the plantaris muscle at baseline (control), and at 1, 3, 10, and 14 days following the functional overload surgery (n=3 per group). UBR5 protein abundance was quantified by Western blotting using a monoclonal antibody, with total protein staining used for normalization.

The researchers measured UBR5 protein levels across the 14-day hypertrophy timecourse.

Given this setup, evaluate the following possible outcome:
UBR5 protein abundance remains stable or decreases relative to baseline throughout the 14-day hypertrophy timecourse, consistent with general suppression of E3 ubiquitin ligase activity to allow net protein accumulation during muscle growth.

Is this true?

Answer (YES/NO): NO